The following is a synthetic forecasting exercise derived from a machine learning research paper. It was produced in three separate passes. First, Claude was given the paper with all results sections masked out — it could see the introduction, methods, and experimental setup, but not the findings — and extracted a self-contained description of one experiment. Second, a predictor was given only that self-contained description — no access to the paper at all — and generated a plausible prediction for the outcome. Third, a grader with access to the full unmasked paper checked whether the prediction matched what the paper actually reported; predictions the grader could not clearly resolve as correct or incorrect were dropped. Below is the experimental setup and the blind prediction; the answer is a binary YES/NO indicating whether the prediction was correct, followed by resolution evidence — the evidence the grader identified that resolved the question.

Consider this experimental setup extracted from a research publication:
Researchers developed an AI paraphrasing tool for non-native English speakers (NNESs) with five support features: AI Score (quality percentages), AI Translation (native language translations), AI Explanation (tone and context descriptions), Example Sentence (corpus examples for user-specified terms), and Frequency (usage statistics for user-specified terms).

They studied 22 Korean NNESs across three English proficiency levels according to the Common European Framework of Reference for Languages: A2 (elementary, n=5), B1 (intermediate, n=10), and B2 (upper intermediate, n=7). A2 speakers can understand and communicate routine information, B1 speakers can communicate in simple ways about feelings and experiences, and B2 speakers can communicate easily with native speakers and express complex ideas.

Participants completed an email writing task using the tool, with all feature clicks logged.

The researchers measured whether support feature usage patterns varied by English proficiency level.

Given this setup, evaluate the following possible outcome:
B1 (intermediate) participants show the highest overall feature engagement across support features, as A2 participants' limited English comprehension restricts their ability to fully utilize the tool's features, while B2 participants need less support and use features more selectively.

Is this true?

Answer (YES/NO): NO